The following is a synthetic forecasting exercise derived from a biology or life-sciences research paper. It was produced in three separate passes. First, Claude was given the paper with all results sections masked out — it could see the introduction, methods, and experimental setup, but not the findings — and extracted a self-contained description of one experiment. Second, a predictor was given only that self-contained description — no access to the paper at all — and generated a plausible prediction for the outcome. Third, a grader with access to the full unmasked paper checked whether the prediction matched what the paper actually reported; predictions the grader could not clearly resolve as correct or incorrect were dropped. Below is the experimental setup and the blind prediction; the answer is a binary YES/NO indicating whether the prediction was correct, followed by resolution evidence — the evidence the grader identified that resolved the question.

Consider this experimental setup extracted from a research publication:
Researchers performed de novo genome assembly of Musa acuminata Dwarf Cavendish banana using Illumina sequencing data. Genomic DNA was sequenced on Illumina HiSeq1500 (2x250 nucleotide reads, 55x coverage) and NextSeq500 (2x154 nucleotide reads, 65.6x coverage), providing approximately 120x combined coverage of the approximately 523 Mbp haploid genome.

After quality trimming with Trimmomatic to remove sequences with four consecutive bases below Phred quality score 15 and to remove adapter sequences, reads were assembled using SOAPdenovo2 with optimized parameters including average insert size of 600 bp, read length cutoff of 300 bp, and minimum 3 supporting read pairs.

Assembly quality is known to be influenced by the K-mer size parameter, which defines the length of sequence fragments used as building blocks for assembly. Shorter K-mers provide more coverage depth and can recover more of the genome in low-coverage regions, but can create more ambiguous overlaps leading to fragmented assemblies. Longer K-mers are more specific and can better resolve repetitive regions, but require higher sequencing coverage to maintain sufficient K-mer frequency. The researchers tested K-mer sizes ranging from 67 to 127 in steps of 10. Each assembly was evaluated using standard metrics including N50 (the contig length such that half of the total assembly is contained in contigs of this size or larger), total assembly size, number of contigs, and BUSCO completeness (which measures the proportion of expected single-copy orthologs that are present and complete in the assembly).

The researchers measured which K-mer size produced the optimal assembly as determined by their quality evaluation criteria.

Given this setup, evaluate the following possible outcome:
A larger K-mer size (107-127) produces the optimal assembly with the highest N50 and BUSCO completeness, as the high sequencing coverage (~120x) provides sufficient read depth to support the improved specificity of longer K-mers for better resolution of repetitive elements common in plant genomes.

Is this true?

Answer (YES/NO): YES